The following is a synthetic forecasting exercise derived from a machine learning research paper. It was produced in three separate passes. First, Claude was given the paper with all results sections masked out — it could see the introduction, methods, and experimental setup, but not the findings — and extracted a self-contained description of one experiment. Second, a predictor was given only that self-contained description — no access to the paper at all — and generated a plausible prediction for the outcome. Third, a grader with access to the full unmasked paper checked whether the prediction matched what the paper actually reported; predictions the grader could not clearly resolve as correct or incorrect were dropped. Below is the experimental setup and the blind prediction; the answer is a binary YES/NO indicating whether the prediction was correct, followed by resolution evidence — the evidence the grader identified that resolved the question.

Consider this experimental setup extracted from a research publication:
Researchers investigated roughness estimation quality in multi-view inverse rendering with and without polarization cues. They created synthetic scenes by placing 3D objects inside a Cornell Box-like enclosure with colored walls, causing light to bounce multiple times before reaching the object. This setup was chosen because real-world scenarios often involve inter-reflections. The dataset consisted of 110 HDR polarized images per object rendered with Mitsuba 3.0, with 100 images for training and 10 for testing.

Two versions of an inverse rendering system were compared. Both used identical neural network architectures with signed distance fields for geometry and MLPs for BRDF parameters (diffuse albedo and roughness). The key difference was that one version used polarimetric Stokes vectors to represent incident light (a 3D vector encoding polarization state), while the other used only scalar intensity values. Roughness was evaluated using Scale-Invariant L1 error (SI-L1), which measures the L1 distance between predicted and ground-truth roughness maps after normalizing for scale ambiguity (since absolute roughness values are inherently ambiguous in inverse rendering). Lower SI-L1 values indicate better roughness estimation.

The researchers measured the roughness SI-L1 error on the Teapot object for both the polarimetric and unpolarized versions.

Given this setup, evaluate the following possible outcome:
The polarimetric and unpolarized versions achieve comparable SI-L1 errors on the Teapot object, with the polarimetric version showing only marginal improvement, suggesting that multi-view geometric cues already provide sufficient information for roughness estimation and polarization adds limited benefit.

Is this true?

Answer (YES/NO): NO